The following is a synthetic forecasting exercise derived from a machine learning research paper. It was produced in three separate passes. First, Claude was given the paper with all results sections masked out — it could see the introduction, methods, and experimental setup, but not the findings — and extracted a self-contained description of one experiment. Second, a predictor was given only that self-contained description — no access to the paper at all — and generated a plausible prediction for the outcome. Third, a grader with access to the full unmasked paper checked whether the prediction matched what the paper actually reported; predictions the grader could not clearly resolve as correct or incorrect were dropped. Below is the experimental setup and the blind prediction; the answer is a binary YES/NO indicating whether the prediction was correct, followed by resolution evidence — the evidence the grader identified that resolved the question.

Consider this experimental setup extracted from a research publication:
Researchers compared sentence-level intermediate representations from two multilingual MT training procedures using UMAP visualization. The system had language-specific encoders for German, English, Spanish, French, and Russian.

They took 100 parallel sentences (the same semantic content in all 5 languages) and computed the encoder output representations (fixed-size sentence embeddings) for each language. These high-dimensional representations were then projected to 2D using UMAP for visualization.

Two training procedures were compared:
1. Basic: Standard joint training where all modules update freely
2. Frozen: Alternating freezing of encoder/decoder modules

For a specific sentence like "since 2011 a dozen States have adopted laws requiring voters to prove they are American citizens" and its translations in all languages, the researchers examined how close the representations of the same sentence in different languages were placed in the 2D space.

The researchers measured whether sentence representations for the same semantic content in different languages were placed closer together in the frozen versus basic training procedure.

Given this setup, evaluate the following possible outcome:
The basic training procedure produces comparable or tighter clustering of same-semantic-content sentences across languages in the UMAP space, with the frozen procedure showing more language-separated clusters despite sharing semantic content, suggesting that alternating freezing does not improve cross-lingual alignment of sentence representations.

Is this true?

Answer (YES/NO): NO